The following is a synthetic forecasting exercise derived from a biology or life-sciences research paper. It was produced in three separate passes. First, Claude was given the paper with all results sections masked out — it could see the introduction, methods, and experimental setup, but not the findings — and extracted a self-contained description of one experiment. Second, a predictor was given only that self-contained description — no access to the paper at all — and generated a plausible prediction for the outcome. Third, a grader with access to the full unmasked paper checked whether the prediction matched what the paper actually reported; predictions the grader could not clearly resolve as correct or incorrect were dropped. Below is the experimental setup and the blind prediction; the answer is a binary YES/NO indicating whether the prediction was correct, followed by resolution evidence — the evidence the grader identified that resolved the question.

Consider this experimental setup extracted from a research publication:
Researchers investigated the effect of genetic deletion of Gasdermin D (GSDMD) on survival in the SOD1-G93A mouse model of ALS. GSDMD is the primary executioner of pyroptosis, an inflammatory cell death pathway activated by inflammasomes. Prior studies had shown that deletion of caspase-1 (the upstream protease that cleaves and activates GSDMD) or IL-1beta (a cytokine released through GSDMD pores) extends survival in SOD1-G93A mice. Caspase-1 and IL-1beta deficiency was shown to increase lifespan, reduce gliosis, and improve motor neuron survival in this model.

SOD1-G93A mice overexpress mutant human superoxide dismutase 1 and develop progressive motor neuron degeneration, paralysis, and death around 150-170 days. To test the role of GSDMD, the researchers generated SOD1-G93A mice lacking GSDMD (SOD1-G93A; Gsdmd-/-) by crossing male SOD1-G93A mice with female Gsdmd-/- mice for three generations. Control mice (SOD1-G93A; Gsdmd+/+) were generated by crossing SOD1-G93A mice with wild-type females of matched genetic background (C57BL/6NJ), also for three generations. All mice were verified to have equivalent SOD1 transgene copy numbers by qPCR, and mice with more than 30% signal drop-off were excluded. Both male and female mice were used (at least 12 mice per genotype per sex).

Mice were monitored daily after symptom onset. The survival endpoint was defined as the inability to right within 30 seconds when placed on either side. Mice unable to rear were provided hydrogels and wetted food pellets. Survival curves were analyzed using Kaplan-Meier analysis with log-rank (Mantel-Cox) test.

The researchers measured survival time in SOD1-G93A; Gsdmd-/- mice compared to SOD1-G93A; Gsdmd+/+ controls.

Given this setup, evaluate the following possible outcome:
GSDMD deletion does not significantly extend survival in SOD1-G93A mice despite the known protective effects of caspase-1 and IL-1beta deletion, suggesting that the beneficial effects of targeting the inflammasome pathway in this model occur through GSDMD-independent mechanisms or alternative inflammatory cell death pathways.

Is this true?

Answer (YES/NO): YES